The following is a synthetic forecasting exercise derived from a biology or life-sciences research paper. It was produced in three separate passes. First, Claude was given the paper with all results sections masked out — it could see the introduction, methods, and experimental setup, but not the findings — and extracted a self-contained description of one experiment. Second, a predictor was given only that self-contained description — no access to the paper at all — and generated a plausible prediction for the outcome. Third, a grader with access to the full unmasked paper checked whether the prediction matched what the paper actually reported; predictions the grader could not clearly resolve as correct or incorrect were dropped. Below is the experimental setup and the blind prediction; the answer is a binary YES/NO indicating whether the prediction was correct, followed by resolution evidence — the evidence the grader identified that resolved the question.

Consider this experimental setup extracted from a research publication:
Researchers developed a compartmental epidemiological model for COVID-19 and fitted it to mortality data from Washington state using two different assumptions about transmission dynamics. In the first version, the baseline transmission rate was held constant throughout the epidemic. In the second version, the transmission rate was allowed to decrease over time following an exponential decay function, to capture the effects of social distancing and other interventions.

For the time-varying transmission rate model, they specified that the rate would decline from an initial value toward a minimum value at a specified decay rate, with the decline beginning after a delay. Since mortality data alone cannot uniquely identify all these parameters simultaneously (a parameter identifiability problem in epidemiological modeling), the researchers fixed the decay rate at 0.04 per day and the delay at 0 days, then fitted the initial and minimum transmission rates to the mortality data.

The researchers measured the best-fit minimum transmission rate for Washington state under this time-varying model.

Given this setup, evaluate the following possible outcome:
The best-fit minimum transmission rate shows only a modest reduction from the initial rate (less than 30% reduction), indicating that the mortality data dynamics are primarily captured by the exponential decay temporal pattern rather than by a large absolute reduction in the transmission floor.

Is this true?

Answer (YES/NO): NO